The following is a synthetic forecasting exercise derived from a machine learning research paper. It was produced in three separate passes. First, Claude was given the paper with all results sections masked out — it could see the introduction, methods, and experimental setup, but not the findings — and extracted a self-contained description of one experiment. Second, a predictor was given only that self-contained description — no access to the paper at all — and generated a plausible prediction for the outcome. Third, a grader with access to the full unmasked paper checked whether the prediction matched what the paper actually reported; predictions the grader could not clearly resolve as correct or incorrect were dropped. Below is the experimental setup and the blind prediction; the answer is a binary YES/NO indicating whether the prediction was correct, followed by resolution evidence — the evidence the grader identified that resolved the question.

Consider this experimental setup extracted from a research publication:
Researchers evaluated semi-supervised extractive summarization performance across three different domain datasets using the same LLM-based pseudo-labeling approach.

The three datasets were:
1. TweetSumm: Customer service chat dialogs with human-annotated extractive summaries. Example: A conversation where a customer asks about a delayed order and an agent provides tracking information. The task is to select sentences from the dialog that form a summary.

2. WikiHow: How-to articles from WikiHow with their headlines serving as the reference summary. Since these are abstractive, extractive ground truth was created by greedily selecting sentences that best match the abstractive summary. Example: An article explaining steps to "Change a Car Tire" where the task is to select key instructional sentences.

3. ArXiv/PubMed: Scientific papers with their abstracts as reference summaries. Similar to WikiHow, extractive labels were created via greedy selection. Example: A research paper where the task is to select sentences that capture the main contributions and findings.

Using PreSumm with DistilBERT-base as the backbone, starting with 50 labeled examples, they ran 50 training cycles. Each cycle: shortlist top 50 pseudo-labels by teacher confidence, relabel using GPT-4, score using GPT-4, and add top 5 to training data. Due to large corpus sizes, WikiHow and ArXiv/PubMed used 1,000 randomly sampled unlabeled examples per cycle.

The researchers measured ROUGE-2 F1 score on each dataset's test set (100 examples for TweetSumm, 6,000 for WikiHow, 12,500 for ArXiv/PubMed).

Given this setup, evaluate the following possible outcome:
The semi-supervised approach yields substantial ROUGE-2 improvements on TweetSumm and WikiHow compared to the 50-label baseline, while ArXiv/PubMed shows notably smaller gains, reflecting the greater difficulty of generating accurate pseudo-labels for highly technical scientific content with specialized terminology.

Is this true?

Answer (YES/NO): NO